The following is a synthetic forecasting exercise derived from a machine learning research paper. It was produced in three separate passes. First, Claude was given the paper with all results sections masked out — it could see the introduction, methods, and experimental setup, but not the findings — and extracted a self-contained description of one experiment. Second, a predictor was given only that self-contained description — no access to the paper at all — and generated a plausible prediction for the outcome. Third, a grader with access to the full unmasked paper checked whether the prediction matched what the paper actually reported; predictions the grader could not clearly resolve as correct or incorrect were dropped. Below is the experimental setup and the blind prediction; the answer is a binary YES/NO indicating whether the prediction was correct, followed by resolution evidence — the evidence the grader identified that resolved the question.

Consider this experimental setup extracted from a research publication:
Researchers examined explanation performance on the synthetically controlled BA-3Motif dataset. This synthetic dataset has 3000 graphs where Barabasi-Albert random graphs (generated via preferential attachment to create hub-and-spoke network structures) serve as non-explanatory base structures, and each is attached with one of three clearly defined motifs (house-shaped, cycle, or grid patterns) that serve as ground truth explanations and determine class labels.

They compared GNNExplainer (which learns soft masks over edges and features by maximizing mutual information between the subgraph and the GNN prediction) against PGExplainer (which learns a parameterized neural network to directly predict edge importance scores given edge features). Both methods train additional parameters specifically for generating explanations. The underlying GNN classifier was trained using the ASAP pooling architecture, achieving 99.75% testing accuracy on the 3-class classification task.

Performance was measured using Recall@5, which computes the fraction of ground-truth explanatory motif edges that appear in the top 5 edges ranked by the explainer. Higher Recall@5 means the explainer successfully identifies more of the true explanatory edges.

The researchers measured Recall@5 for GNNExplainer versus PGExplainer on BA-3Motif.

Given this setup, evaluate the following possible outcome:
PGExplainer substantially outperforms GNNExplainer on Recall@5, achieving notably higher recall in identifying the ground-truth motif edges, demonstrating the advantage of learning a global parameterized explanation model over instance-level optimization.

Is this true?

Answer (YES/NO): YES